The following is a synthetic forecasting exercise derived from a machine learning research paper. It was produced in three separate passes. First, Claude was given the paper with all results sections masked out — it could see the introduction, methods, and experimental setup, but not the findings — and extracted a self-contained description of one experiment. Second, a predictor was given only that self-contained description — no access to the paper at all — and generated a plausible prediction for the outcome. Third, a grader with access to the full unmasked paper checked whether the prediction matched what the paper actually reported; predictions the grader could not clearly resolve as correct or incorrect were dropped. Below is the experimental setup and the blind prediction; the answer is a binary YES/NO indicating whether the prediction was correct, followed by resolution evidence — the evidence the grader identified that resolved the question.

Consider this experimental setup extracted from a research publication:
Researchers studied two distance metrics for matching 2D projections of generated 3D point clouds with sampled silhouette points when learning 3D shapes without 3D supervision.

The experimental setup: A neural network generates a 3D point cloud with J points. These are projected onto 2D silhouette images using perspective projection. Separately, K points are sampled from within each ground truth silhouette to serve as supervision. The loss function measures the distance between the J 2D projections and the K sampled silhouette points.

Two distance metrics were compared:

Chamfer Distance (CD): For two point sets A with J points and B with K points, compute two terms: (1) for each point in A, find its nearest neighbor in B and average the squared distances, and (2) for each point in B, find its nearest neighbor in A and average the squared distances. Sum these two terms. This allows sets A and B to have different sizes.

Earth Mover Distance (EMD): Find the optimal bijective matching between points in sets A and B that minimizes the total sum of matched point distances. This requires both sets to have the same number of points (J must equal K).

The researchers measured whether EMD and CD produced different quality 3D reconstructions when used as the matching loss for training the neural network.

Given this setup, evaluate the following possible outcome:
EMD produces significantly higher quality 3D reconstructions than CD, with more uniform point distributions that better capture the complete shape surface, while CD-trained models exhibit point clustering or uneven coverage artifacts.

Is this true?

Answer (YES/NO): NO